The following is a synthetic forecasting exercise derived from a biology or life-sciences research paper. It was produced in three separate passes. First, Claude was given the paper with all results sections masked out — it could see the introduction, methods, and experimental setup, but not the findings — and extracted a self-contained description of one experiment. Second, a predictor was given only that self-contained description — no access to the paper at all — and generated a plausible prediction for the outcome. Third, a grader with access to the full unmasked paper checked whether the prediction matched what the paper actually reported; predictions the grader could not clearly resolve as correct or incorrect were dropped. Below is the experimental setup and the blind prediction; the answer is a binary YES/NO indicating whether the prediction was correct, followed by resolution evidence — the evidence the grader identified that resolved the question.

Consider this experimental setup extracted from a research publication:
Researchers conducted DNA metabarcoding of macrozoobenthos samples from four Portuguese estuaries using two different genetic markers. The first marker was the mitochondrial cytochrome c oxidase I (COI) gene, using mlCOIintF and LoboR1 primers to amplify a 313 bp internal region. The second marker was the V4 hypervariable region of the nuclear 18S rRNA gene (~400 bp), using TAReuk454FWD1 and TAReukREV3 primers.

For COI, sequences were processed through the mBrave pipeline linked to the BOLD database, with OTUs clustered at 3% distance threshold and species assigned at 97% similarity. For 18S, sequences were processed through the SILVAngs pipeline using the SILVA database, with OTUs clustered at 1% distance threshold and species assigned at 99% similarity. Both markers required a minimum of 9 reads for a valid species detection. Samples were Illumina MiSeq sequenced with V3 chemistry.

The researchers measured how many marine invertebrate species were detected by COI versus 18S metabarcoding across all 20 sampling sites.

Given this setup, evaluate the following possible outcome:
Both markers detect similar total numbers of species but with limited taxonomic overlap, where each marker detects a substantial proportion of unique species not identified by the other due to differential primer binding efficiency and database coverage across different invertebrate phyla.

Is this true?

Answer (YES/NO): YES